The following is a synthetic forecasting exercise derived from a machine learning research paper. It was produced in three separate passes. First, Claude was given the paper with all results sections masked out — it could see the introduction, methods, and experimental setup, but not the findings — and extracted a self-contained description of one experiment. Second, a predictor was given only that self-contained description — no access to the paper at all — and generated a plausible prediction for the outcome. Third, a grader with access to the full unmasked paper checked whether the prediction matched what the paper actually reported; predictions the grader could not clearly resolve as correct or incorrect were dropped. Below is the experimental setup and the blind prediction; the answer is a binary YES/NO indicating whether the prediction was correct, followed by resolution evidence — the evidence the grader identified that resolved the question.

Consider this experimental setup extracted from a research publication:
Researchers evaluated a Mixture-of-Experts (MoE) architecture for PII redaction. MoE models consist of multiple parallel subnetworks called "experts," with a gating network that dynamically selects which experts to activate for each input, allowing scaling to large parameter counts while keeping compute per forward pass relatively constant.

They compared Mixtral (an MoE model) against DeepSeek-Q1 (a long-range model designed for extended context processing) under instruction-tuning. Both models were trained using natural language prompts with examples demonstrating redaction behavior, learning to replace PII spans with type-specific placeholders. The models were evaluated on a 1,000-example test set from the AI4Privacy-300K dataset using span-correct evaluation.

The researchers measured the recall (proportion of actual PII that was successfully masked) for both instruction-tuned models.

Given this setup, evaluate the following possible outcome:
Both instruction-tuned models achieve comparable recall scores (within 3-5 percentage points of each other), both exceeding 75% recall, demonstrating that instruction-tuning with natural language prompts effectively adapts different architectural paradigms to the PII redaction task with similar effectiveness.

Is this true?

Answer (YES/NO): NO